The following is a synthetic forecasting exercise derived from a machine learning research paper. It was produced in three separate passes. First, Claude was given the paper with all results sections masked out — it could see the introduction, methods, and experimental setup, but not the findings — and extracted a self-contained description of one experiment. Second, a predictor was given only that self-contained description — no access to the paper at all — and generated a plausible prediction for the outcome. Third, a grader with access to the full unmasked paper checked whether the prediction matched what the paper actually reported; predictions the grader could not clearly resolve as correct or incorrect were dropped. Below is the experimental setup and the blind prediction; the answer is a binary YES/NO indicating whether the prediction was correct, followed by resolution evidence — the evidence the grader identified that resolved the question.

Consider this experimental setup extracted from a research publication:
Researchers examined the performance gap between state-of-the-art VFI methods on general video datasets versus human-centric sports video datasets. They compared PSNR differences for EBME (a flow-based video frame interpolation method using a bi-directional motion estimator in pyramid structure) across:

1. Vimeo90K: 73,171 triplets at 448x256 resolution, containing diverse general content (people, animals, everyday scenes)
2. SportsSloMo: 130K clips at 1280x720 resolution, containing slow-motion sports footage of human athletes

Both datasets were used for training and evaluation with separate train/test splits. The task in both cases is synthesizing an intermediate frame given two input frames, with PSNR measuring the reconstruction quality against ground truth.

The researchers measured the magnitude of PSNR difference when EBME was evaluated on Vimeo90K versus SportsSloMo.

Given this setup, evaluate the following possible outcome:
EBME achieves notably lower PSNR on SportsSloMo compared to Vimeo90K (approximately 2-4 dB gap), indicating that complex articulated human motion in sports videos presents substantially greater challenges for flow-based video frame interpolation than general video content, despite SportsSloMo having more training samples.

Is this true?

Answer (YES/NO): NO